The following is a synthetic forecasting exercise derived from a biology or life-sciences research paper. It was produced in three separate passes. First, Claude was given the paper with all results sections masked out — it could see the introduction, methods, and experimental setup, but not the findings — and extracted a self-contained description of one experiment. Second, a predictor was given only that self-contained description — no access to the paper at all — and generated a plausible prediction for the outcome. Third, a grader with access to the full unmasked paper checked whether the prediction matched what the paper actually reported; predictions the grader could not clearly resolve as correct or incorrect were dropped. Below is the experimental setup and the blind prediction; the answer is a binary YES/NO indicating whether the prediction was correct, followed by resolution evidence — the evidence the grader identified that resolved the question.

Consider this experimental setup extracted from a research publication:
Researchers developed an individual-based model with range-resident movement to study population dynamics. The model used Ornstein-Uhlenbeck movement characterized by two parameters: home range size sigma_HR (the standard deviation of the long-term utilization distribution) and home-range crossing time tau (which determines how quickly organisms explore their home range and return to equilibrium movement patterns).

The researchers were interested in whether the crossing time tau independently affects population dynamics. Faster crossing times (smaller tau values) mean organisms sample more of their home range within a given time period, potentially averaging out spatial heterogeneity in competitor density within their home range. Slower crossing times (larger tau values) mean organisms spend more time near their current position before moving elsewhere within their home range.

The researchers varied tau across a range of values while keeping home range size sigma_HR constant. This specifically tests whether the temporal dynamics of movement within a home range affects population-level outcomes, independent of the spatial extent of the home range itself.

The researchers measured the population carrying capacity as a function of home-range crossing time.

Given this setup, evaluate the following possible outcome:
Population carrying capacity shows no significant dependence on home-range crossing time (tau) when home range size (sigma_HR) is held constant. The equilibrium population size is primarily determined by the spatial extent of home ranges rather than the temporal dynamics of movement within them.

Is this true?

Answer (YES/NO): NO